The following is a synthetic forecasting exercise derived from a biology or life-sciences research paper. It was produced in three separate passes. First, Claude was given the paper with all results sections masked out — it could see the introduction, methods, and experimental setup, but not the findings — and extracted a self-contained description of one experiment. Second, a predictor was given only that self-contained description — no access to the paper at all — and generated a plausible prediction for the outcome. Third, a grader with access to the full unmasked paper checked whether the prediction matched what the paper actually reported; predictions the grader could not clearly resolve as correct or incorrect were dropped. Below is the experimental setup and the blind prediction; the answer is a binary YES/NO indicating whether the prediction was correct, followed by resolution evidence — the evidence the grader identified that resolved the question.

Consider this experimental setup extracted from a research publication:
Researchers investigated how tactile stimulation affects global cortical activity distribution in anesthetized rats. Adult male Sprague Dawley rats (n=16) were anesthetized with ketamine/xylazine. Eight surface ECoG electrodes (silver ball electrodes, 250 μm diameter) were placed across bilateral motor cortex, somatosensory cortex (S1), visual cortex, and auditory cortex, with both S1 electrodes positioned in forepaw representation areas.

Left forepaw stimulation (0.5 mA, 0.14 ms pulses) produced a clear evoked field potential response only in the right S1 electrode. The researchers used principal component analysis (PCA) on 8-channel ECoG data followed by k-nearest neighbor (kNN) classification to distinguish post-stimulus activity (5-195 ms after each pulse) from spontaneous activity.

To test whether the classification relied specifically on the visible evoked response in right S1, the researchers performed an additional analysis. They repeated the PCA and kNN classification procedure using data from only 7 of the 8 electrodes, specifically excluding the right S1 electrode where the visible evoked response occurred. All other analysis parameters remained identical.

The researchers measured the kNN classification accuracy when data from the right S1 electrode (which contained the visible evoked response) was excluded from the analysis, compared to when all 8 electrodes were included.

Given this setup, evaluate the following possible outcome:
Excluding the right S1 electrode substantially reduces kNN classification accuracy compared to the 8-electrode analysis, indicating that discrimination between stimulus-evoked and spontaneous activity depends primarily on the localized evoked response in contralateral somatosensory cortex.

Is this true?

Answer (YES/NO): NO